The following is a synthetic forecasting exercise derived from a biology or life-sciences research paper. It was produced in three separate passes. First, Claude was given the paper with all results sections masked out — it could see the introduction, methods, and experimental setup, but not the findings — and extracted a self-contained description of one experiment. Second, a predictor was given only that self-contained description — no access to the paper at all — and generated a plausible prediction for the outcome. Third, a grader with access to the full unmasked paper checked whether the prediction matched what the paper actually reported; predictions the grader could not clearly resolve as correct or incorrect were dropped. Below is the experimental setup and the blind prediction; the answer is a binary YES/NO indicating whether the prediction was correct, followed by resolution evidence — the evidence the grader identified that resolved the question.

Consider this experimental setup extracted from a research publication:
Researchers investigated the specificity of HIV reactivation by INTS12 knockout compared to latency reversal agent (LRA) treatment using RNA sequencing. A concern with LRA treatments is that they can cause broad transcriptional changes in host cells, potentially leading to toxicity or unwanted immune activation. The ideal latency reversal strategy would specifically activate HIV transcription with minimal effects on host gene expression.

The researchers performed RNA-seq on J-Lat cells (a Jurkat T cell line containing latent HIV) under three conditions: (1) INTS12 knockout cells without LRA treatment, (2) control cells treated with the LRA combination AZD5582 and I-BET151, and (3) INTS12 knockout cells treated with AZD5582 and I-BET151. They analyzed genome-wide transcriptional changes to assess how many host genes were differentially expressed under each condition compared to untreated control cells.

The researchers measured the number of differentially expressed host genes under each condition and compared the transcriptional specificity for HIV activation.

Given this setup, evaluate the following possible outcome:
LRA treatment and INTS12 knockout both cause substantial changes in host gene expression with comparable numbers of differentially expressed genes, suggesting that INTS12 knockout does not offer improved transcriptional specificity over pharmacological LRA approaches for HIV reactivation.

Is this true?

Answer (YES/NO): NO